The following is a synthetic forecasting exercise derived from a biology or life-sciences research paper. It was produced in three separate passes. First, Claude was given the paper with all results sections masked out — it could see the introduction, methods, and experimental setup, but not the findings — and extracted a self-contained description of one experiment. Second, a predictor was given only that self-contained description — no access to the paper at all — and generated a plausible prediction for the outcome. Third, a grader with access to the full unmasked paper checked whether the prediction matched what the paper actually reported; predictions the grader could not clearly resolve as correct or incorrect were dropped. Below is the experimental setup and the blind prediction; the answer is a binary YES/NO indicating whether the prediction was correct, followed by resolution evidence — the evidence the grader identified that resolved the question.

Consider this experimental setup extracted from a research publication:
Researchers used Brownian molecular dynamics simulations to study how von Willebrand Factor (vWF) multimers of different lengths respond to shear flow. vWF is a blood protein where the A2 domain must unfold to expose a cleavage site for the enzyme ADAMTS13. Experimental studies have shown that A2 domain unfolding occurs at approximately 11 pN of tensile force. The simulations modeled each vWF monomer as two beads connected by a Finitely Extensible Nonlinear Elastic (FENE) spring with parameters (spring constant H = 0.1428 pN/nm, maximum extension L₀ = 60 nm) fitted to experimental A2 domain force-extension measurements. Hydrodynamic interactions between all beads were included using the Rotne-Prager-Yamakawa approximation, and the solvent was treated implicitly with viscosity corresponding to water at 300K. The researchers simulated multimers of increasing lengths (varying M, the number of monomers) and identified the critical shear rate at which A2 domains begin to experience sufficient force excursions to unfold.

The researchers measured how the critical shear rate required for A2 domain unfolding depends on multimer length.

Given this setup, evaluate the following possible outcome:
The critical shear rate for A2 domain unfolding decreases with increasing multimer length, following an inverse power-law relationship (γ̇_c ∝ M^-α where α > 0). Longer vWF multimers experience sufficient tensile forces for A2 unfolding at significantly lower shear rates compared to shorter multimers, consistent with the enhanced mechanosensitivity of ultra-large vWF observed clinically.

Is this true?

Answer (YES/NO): YES